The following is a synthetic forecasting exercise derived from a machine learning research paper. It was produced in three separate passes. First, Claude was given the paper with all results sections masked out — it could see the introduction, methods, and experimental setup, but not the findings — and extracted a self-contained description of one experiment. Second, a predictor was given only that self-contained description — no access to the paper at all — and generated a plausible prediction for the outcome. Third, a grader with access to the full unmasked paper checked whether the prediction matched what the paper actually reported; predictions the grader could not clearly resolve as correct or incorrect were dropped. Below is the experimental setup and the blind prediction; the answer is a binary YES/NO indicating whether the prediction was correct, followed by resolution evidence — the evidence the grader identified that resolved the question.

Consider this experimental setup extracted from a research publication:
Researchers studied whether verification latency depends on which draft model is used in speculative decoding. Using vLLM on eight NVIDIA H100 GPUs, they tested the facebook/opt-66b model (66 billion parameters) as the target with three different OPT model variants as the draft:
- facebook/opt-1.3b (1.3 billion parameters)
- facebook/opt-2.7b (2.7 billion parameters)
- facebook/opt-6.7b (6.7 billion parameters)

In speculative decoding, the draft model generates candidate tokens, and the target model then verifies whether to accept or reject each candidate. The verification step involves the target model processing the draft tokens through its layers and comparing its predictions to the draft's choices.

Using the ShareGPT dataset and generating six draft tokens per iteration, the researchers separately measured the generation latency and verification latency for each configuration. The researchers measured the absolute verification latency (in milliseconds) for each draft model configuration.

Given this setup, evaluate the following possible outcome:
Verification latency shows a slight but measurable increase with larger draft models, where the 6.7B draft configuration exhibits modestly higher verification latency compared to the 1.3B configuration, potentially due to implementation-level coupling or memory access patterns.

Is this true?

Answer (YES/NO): NO